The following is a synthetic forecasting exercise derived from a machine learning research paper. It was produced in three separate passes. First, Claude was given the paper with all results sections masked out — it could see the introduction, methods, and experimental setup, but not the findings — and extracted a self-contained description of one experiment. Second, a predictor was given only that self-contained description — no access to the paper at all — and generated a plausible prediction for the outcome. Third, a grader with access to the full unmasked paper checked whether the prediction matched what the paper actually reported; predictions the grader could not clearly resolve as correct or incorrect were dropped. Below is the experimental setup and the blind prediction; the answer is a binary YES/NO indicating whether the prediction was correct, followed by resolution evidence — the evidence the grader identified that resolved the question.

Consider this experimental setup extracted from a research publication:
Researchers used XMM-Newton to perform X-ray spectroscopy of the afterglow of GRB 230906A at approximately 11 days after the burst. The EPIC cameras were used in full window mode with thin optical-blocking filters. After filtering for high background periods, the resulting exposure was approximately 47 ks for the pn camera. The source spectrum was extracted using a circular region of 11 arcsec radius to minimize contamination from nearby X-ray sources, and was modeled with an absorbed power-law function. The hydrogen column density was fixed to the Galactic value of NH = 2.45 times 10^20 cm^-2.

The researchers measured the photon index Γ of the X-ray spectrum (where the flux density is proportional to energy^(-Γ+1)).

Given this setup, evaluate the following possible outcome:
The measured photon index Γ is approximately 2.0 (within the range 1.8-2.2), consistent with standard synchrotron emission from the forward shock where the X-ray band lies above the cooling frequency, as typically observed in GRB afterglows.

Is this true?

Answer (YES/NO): NO